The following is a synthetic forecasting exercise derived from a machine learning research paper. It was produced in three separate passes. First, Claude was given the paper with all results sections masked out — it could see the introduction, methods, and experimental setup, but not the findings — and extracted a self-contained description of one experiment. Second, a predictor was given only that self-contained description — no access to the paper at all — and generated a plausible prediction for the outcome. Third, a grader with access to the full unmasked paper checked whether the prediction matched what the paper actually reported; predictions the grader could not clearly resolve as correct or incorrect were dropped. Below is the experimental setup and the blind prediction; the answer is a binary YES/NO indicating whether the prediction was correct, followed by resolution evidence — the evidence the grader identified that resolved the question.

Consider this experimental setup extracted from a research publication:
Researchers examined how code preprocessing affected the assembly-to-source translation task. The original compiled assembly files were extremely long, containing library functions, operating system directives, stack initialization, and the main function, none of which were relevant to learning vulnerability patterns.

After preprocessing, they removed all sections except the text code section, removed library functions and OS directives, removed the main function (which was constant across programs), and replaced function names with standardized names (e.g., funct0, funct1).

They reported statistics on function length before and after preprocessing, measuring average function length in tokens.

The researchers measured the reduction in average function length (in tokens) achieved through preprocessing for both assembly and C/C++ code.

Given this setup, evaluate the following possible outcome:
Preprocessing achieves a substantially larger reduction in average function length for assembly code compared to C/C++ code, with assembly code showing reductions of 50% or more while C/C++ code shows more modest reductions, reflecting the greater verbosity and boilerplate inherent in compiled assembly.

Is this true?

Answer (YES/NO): NO